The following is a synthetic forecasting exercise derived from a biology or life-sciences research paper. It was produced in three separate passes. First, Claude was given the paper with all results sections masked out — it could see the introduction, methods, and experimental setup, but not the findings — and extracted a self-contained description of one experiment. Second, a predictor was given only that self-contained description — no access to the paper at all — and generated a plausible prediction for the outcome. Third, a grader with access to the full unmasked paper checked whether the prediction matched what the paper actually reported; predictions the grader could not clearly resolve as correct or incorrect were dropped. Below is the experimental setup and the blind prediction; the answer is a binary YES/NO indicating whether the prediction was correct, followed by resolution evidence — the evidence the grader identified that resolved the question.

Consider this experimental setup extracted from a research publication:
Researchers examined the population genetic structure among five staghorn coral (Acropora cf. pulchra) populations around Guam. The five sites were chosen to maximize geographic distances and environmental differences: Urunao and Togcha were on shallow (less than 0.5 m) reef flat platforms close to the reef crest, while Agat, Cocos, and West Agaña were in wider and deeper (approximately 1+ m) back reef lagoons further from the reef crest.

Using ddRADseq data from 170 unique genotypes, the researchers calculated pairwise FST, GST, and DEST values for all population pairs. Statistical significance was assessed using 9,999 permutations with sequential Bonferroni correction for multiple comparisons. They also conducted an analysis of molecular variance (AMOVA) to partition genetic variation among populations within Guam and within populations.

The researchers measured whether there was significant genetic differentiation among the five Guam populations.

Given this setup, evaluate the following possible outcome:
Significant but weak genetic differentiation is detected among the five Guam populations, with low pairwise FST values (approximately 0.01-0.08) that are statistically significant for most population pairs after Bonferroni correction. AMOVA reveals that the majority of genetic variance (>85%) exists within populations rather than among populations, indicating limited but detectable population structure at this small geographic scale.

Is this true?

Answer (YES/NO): NO